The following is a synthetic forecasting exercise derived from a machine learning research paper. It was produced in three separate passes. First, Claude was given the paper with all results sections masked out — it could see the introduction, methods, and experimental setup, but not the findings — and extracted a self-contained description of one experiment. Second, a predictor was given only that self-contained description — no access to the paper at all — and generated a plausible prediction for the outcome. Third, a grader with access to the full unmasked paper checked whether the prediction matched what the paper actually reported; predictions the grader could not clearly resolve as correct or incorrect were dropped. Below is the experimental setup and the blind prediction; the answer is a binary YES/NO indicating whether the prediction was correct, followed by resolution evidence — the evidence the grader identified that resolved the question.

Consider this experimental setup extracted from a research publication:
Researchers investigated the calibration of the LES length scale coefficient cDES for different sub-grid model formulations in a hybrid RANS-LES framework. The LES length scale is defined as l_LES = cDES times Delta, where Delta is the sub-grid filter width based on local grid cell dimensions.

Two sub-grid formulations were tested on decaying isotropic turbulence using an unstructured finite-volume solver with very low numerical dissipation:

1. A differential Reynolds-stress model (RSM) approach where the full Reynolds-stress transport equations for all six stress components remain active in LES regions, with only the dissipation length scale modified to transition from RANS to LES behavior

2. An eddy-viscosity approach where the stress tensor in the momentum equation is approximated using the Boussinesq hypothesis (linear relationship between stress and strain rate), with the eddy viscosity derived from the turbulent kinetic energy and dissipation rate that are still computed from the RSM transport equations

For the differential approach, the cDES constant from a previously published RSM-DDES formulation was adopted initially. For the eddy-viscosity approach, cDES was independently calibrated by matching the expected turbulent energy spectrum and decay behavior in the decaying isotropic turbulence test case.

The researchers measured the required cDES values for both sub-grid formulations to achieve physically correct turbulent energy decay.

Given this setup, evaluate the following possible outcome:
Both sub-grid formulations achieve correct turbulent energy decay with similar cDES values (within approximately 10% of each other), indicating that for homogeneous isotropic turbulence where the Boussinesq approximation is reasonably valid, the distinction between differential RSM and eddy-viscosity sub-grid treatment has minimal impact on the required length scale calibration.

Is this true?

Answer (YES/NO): NO